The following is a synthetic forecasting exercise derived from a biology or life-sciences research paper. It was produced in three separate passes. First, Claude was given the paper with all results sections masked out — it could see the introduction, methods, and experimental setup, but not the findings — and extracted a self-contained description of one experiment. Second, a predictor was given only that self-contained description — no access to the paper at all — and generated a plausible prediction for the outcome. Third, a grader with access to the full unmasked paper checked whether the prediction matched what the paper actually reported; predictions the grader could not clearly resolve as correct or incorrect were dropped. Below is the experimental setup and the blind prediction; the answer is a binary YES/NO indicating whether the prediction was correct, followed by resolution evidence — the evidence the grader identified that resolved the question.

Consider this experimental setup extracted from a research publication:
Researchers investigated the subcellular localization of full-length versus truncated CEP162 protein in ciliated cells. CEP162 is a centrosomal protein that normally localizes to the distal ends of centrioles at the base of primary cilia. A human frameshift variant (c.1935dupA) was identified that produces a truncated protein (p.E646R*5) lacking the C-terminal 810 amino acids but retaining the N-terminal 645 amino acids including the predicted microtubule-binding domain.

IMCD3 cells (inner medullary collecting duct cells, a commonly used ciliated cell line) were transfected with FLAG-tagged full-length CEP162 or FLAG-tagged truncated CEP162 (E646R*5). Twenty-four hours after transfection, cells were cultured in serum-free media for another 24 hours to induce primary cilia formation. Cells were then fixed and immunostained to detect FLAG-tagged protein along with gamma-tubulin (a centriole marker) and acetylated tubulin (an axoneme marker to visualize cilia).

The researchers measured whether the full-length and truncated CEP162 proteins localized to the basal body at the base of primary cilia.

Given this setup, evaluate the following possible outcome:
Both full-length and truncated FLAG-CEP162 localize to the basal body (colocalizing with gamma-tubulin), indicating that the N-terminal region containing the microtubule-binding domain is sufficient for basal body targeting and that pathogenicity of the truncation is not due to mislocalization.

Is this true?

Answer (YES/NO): NO